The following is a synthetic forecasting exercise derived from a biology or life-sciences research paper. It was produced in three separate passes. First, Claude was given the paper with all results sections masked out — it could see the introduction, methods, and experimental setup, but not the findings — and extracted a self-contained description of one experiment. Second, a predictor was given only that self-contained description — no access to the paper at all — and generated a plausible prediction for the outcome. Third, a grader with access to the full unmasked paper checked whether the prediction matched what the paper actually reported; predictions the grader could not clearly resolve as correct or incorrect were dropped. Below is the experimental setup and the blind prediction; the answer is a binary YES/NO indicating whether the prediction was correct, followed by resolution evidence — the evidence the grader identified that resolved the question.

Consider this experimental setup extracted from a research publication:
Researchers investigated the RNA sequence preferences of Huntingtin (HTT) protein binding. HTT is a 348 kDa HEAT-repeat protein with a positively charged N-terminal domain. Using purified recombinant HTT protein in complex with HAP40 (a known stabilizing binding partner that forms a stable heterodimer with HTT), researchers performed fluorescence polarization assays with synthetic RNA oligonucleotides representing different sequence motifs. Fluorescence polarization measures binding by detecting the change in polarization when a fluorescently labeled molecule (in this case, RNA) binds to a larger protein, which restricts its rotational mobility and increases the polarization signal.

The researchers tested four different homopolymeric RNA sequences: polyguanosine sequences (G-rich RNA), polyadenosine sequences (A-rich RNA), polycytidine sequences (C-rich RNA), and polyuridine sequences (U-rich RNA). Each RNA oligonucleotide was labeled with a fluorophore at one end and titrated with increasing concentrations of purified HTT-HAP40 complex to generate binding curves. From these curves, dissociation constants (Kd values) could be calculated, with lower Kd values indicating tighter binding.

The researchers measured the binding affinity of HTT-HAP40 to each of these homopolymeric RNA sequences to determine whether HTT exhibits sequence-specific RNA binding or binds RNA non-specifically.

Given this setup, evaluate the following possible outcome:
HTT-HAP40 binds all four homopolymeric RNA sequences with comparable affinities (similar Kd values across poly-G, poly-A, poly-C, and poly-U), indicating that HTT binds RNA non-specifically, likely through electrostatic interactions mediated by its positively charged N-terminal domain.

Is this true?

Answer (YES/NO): NO